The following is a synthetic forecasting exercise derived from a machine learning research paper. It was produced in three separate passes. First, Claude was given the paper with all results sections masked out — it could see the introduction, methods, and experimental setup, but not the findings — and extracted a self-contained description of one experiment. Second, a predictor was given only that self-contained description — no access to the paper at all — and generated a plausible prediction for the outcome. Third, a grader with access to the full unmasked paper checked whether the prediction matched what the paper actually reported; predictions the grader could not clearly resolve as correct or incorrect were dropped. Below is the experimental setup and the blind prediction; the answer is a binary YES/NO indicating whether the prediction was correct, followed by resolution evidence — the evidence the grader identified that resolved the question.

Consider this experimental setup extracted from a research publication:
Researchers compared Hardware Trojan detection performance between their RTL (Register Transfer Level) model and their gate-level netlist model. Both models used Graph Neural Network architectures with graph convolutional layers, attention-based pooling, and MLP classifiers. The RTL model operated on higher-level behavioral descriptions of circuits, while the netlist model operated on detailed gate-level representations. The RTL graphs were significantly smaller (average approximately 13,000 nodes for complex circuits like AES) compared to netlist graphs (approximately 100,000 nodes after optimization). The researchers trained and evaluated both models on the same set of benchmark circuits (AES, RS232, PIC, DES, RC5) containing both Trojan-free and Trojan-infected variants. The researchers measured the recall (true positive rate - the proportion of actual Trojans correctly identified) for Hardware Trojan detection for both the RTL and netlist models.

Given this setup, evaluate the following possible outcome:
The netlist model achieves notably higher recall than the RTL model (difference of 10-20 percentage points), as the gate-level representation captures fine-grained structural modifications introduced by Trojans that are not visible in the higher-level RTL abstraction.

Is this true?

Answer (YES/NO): NO